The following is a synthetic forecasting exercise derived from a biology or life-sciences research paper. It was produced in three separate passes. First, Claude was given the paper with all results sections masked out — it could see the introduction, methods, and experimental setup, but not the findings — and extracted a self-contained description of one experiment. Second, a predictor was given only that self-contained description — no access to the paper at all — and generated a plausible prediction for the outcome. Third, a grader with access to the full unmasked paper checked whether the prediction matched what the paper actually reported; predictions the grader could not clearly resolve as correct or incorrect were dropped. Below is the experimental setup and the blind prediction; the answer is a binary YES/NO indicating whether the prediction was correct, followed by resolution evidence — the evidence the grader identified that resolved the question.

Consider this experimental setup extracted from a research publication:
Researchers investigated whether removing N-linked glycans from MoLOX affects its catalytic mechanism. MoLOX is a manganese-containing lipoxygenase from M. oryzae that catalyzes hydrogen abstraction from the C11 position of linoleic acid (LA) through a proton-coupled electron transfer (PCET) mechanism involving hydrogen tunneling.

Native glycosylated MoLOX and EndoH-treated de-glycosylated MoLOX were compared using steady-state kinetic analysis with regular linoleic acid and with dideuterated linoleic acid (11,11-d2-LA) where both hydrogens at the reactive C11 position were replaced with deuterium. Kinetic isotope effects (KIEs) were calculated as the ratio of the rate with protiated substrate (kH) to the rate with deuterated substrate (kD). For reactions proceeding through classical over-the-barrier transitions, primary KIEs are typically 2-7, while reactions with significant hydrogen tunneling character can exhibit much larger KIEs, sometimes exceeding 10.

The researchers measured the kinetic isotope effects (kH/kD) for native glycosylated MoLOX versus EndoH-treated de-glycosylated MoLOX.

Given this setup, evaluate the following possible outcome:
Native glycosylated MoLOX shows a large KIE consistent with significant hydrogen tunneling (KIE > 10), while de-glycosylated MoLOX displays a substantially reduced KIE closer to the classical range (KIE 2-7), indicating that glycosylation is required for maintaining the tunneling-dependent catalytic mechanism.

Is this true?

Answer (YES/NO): NO